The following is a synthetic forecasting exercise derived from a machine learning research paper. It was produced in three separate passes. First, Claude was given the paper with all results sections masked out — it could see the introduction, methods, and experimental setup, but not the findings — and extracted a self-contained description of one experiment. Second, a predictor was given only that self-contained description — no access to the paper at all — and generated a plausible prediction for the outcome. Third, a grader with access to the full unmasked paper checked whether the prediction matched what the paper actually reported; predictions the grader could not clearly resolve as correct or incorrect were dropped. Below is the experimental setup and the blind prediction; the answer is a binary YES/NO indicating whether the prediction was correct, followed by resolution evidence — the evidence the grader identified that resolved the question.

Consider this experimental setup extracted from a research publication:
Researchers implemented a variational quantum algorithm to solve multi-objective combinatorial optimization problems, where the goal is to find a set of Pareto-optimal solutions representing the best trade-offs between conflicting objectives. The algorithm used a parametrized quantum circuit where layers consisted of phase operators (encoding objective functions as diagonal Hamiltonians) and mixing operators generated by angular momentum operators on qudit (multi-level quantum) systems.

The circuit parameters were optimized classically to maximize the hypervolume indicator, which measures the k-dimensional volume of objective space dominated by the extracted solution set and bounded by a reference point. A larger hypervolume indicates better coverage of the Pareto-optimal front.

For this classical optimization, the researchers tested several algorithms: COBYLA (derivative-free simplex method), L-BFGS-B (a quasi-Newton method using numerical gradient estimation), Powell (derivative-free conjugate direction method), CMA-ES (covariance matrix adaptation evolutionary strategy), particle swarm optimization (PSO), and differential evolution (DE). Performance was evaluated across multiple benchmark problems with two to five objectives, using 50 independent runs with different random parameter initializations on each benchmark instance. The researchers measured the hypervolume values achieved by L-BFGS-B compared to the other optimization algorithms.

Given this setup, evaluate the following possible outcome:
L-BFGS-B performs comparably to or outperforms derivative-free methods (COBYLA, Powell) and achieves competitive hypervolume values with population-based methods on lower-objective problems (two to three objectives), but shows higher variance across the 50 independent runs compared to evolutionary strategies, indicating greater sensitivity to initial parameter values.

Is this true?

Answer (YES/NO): NO